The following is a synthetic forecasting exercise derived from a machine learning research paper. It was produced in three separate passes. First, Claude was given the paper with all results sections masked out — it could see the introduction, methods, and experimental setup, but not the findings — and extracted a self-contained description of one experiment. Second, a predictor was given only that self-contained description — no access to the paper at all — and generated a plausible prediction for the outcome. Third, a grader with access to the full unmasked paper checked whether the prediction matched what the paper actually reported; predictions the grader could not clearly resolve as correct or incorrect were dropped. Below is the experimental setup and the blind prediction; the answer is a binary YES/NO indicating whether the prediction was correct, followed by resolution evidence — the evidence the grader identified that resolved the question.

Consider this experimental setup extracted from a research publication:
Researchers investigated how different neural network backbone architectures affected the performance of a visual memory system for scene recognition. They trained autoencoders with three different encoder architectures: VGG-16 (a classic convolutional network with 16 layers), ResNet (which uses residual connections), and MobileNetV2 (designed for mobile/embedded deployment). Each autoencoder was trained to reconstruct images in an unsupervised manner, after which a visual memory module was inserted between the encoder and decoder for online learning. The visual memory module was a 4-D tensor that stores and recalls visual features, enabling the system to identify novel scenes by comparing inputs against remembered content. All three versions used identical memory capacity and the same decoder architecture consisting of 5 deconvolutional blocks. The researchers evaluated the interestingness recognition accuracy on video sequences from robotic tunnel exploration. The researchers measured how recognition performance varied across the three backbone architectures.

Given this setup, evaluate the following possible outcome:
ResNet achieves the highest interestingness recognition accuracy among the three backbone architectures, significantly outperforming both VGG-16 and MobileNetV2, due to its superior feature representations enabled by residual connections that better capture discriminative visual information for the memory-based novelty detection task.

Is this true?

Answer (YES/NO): NO